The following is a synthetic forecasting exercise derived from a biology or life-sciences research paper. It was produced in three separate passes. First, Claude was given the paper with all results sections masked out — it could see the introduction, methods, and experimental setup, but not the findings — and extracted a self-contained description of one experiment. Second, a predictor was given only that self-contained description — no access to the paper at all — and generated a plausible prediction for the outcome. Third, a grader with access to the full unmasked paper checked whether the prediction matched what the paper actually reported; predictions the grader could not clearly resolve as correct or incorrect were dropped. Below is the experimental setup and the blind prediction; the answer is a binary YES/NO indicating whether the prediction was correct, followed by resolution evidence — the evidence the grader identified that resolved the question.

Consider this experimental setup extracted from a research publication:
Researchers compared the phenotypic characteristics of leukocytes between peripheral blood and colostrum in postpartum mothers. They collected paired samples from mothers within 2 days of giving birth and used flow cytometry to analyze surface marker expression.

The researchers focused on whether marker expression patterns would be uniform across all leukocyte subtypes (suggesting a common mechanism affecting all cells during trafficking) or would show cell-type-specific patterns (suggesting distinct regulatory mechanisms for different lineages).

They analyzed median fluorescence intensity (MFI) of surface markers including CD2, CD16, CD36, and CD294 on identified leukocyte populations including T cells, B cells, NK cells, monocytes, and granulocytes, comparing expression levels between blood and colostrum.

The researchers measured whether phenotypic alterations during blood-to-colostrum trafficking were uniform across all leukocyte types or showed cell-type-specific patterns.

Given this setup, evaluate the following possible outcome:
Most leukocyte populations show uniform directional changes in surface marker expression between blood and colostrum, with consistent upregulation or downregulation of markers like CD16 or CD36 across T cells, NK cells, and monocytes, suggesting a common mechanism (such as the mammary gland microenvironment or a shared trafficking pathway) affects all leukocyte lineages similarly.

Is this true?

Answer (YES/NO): NO